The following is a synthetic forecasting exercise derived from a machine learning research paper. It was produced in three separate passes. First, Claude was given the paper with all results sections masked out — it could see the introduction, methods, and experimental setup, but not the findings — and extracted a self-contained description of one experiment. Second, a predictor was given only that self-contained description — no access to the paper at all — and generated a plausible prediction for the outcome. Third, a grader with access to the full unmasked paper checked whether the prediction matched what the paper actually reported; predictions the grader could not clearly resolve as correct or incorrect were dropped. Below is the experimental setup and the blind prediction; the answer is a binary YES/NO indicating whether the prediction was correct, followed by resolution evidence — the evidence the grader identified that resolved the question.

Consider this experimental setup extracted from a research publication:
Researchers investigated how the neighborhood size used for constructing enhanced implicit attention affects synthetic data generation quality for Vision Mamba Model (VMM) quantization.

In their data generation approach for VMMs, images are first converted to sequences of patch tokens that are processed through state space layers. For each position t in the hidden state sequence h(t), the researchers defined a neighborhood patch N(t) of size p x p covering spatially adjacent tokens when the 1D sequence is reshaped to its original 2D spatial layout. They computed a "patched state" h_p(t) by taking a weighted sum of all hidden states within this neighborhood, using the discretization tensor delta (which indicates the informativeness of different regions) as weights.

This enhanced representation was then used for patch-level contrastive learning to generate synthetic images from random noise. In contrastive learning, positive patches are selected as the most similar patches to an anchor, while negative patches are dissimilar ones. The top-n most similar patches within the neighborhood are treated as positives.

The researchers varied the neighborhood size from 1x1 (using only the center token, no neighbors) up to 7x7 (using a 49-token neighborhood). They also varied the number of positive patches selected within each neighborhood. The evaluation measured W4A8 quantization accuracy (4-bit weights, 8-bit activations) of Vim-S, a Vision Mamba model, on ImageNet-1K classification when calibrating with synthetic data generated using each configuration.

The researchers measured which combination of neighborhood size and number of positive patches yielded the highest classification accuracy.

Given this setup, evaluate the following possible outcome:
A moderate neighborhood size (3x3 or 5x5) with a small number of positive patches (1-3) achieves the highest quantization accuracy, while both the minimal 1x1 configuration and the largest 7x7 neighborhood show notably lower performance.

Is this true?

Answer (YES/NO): NO